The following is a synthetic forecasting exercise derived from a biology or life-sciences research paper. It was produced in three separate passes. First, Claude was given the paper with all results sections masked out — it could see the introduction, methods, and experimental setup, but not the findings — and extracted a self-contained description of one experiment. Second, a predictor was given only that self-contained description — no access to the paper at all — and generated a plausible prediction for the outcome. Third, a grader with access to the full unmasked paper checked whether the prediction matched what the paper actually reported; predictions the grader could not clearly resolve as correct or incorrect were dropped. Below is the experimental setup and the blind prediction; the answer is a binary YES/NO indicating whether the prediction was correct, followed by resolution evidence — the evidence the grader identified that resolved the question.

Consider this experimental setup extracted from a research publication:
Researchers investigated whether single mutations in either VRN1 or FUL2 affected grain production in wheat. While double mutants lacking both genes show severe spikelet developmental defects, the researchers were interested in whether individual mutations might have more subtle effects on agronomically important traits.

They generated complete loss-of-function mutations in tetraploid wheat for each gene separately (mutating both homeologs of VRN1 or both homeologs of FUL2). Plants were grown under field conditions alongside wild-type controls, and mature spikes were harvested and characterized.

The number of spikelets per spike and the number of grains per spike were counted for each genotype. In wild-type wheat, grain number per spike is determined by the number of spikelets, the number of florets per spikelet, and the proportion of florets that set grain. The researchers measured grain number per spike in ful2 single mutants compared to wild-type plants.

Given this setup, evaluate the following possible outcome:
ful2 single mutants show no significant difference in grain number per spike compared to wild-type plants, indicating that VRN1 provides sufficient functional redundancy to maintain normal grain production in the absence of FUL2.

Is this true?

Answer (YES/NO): NO